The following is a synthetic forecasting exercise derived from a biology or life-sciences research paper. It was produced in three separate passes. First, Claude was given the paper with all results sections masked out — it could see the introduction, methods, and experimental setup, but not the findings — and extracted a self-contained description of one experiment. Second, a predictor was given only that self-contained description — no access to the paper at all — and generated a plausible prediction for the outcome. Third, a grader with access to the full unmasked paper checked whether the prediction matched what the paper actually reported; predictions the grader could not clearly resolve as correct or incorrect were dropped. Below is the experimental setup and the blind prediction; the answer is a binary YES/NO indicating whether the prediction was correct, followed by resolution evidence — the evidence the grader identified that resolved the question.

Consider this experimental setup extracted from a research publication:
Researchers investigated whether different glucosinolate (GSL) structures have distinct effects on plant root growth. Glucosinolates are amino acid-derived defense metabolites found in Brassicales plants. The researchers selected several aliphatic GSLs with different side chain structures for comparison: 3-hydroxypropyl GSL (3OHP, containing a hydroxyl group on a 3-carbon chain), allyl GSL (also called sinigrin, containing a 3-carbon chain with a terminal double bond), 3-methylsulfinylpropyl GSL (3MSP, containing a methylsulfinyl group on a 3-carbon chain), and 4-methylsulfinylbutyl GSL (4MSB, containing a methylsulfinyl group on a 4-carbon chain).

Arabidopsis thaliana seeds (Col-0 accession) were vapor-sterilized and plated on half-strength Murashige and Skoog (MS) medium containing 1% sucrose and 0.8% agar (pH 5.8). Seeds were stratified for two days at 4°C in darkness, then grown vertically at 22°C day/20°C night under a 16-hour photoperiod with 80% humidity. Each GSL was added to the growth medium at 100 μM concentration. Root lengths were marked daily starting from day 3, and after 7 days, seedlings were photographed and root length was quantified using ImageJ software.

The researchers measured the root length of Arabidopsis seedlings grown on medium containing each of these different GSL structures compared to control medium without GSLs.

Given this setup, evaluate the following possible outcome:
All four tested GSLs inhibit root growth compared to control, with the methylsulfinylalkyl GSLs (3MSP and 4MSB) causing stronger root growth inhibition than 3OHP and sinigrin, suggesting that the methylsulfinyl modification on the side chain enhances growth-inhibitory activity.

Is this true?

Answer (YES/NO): NO